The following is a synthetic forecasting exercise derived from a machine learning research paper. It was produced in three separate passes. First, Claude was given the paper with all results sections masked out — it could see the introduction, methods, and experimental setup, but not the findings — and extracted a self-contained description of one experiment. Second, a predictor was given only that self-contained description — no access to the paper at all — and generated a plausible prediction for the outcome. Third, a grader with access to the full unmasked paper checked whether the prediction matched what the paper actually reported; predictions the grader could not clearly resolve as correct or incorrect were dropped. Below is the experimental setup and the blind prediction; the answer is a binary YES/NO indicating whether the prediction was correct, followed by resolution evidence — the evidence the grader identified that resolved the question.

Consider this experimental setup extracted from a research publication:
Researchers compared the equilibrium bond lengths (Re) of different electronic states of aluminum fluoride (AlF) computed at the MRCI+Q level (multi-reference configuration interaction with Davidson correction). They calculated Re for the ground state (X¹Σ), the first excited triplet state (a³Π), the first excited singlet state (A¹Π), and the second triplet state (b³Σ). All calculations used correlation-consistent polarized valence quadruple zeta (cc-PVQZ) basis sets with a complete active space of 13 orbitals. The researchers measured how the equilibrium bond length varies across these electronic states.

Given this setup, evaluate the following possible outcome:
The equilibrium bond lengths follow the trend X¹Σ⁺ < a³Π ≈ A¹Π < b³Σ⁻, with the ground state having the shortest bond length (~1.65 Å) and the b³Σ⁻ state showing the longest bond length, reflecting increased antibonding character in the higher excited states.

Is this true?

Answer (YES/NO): NO